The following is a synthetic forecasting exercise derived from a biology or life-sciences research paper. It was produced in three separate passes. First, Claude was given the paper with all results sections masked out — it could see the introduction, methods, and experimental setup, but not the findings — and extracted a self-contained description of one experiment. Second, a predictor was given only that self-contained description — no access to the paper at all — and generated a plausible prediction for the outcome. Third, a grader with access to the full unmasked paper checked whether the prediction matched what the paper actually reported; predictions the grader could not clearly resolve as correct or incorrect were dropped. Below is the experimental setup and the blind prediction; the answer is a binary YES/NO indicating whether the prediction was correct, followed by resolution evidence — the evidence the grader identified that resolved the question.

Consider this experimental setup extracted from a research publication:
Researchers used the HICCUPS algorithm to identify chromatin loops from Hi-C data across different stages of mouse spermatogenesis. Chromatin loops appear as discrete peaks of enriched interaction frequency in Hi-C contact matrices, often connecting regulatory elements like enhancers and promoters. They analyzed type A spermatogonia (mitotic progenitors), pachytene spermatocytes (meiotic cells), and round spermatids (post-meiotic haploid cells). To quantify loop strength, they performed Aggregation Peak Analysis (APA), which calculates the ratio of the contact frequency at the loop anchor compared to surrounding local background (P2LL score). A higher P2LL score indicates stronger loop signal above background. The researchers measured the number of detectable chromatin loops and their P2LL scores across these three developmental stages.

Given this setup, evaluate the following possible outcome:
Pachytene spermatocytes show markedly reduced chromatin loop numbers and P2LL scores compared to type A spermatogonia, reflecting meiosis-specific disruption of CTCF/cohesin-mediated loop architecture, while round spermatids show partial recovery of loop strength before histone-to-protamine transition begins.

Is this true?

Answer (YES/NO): NO